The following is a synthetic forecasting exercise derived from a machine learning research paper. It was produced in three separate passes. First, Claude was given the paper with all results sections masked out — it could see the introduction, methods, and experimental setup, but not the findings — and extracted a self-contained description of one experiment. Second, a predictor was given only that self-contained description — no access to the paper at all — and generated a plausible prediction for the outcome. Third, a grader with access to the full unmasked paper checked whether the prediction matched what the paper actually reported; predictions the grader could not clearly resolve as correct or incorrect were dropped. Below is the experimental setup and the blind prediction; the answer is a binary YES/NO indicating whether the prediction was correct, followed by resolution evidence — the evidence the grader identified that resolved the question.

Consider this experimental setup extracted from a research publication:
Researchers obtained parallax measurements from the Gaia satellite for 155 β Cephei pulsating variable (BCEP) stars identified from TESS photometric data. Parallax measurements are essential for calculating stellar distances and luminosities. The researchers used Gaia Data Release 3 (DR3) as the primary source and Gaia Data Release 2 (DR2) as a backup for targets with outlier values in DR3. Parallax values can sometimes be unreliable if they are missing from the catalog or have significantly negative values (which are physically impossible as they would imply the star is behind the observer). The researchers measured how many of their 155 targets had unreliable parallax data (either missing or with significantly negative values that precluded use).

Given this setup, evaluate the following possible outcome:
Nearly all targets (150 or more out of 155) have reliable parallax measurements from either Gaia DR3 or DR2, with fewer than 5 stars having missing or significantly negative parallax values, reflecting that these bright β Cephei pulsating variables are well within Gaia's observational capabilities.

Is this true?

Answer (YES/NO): YES